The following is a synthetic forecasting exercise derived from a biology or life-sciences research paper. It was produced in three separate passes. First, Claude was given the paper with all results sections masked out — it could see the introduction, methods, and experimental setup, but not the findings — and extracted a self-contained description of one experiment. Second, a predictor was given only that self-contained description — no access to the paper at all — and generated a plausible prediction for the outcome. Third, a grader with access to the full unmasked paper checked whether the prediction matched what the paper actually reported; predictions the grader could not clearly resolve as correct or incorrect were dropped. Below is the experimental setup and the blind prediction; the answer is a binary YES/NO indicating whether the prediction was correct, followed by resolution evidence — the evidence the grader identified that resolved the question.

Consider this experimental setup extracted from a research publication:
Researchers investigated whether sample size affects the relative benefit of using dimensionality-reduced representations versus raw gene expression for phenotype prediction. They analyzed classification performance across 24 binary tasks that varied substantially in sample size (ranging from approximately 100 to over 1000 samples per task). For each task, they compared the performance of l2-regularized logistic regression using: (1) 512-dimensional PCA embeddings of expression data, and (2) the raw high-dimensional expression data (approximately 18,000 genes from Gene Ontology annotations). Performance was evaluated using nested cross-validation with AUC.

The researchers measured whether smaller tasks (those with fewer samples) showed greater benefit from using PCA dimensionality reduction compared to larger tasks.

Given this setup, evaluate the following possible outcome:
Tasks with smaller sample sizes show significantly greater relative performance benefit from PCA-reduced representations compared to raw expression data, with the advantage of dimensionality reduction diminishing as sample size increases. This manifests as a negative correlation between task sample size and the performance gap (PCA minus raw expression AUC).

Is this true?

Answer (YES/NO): NO